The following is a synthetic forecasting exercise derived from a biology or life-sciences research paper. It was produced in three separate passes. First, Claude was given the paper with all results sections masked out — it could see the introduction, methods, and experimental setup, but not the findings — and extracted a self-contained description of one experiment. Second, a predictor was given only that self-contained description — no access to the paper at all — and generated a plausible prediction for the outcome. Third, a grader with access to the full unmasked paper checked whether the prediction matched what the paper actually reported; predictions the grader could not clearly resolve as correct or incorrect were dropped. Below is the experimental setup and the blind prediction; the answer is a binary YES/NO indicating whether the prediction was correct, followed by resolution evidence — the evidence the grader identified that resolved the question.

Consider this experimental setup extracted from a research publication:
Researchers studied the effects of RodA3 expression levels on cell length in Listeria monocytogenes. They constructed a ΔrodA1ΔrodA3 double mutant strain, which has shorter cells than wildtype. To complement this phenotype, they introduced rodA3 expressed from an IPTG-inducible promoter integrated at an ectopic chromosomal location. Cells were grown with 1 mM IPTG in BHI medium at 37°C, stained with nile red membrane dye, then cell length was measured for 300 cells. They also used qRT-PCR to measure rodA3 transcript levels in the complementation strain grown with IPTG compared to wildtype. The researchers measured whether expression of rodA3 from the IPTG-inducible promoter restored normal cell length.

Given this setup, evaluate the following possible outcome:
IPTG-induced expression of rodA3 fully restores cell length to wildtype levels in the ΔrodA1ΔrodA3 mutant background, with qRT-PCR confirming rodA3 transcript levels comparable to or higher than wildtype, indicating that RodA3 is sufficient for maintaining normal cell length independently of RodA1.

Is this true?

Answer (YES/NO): NO